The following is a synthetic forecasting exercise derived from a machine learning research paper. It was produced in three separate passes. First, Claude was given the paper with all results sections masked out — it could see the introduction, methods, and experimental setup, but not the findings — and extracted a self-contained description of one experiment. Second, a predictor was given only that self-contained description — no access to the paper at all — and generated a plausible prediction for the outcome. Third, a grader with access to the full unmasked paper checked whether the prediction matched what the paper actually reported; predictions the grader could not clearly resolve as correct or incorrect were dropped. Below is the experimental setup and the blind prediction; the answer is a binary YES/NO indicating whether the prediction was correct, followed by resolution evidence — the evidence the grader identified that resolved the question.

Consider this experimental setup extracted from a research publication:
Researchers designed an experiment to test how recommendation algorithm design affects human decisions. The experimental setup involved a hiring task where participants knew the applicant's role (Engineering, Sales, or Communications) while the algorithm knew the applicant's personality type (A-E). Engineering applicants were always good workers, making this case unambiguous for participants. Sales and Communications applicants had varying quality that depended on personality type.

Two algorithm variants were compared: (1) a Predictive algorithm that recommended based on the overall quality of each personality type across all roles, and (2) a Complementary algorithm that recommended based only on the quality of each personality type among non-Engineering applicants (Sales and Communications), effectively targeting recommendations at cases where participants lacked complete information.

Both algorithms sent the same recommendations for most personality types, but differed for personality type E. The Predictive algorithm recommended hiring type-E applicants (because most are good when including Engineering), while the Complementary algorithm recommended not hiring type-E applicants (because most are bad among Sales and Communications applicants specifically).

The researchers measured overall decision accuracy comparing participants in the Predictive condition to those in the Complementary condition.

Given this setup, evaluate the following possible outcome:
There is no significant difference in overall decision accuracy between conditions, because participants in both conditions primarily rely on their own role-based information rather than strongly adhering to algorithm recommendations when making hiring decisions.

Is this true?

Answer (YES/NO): NO